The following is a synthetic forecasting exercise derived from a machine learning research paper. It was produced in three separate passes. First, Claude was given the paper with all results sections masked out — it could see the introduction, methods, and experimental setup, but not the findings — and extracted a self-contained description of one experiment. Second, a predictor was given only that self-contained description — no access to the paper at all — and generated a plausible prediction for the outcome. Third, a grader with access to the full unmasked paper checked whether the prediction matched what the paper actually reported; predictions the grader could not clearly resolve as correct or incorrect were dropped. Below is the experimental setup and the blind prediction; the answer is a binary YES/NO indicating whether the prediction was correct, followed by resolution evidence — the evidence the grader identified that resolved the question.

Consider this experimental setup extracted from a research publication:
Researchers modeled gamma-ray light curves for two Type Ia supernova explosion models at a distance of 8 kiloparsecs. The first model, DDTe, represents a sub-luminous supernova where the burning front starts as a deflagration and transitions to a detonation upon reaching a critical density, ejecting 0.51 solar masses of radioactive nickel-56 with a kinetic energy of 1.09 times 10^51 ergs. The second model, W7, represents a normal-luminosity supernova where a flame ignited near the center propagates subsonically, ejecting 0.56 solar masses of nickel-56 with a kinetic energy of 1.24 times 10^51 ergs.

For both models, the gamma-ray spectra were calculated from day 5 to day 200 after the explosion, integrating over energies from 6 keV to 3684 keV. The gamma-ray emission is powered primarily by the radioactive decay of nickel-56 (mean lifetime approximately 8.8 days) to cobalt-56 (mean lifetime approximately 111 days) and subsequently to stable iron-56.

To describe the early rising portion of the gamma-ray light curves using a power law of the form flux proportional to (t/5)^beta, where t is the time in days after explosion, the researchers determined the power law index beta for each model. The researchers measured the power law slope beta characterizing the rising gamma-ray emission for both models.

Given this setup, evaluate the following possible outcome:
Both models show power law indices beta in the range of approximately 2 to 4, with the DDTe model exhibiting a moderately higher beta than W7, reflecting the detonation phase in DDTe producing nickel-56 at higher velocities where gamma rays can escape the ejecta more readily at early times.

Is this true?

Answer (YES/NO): NO